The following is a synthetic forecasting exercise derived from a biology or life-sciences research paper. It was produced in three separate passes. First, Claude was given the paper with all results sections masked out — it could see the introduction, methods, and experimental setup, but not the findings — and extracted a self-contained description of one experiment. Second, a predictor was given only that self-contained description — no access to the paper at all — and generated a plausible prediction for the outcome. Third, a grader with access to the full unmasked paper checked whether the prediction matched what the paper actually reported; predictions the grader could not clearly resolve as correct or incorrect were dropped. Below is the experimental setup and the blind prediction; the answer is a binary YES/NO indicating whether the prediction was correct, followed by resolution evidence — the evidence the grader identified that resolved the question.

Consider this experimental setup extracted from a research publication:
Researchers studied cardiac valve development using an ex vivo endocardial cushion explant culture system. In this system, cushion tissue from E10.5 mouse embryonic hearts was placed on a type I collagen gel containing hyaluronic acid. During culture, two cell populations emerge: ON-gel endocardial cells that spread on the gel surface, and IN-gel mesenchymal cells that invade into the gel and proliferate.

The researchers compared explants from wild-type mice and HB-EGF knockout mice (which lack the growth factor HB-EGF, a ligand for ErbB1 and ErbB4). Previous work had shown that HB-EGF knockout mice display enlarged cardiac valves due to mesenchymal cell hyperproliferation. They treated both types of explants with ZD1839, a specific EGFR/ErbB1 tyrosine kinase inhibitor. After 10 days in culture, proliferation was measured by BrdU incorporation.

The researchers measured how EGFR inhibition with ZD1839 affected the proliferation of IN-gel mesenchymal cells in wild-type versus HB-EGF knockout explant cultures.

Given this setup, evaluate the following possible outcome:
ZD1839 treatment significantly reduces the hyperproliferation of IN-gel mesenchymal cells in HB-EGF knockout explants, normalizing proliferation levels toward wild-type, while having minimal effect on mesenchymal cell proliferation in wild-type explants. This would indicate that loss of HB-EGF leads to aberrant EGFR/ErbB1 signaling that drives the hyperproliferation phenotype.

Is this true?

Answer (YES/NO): NO